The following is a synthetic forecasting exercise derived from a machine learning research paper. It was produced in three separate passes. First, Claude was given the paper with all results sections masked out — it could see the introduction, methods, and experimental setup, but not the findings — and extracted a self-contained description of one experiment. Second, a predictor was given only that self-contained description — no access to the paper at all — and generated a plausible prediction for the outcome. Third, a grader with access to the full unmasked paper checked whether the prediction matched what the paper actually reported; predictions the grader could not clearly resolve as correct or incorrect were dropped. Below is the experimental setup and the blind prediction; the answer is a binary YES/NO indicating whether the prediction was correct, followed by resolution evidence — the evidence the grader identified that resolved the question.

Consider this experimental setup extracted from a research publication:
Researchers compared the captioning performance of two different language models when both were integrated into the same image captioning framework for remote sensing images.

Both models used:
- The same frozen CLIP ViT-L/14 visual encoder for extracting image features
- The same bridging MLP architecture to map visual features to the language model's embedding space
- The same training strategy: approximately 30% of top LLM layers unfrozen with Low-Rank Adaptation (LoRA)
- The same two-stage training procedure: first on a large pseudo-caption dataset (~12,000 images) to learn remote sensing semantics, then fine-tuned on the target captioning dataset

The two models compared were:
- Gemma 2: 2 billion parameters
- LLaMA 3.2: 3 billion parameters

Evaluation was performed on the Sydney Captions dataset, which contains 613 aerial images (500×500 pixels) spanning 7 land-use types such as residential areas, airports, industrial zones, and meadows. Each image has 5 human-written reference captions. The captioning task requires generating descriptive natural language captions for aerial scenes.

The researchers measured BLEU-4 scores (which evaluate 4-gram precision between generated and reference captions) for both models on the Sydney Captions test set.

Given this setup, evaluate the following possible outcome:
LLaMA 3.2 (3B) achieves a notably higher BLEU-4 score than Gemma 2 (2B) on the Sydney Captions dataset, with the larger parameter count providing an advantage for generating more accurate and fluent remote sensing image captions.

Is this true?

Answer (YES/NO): NO